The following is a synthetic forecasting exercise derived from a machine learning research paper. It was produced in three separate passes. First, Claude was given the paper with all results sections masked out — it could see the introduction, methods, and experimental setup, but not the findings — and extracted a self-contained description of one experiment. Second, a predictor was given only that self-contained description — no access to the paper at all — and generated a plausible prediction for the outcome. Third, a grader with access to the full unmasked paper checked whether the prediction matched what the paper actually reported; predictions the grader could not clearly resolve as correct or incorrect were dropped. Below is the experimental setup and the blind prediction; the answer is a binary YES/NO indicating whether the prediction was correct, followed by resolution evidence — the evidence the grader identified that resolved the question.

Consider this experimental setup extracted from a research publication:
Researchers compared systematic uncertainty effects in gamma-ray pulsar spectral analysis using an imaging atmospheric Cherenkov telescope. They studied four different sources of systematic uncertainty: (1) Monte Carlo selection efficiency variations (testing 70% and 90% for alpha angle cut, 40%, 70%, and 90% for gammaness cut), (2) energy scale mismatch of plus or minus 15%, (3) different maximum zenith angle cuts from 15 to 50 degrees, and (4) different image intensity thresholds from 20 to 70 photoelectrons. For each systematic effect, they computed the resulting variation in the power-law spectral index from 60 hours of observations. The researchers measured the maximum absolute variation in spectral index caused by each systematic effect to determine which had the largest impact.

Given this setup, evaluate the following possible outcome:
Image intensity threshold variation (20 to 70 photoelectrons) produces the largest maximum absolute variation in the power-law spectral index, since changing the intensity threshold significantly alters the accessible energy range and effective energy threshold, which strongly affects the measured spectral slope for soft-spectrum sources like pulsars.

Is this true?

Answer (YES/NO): NO